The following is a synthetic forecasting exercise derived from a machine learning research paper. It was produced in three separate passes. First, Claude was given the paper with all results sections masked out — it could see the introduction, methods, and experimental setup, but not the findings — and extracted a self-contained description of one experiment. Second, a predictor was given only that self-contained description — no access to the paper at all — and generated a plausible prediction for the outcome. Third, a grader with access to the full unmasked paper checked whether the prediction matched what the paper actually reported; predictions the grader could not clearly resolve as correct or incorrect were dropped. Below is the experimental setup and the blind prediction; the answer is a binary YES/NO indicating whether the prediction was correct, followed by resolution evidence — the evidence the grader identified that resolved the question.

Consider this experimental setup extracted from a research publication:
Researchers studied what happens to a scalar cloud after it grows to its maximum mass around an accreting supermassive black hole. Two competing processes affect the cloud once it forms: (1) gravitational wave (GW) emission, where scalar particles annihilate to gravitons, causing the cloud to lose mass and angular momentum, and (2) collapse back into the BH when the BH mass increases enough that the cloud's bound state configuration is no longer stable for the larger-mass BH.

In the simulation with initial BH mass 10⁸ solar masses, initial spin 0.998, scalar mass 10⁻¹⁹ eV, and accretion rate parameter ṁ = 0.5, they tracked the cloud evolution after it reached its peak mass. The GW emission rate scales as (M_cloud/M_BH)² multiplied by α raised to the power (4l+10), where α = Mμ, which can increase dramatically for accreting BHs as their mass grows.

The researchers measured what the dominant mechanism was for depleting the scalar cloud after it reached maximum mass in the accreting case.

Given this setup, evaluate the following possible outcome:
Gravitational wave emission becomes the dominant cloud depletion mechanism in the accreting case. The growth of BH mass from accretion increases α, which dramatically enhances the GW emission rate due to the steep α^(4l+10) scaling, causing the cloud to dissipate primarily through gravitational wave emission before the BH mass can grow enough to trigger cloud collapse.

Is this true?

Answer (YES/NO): YES